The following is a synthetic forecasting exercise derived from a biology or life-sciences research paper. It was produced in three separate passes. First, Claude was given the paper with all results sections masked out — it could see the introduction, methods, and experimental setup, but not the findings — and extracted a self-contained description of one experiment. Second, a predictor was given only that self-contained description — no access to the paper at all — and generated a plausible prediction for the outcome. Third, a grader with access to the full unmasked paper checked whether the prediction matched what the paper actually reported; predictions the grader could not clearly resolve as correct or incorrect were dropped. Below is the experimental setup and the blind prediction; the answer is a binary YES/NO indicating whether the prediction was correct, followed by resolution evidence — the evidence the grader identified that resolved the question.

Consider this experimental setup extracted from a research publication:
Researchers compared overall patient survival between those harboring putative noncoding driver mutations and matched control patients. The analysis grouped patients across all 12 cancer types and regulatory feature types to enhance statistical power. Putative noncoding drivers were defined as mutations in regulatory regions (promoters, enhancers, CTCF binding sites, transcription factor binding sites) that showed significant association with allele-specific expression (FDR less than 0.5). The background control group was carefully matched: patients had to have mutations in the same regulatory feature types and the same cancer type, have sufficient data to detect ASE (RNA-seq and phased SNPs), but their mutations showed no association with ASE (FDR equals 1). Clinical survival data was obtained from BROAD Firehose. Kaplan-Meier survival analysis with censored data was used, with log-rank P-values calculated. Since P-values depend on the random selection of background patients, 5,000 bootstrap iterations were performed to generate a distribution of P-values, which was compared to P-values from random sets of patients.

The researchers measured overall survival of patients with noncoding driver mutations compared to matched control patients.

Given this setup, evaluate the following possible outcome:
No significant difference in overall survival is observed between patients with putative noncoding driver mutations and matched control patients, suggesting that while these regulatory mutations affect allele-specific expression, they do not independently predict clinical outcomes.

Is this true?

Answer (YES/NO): NO